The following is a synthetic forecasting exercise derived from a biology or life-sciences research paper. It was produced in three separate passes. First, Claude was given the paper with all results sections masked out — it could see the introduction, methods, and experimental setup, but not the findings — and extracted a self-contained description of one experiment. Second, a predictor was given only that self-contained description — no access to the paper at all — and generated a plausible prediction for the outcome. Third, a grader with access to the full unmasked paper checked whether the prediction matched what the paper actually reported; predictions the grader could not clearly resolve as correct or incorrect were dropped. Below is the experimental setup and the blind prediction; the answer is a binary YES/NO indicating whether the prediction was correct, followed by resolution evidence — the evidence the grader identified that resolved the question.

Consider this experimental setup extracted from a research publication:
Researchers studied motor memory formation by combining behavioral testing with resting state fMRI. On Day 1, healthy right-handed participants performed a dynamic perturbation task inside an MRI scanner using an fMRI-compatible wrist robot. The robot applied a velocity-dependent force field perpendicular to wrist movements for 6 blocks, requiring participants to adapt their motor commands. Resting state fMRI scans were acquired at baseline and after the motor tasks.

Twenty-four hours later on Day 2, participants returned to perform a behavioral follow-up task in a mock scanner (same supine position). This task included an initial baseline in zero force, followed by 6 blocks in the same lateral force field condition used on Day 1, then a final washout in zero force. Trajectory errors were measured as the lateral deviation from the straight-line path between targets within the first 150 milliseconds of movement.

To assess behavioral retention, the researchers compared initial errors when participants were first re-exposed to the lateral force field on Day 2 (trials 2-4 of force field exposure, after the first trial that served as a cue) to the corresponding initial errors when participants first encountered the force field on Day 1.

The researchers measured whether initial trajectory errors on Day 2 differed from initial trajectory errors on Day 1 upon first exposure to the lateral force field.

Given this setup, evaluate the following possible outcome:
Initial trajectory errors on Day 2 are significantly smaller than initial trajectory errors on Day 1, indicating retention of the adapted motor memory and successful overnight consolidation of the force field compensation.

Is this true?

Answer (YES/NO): YES